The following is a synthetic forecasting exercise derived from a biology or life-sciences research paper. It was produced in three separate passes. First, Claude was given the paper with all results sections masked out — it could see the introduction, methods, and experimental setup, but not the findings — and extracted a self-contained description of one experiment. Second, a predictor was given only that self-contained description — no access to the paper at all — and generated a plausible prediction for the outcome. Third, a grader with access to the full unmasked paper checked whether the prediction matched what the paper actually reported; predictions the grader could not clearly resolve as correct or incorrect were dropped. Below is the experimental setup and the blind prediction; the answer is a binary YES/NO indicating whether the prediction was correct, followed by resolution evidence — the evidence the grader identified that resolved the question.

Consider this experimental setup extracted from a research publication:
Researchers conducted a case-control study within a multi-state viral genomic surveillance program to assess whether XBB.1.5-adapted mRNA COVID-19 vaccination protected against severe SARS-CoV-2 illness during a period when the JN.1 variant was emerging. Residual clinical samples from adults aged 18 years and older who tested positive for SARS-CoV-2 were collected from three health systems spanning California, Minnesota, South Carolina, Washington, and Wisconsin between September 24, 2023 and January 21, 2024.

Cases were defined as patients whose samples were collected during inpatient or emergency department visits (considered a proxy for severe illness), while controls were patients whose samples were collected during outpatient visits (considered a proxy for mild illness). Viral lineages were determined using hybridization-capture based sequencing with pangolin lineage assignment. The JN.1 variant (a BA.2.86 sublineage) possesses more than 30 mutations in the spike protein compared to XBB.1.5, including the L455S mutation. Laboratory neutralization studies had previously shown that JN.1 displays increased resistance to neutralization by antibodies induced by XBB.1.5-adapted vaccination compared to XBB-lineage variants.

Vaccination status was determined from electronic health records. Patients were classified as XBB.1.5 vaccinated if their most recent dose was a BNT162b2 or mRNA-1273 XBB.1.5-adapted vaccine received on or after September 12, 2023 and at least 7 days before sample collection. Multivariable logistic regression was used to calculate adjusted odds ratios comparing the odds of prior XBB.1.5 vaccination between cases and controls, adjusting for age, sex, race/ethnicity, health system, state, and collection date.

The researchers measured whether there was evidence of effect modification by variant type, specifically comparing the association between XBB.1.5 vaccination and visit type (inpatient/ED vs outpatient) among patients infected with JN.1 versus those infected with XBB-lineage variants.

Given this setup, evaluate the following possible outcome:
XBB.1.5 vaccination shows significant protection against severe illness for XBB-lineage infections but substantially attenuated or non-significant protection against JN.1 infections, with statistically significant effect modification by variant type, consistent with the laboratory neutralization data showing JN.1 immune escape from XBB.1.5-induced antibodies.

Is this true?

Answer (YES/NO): YES